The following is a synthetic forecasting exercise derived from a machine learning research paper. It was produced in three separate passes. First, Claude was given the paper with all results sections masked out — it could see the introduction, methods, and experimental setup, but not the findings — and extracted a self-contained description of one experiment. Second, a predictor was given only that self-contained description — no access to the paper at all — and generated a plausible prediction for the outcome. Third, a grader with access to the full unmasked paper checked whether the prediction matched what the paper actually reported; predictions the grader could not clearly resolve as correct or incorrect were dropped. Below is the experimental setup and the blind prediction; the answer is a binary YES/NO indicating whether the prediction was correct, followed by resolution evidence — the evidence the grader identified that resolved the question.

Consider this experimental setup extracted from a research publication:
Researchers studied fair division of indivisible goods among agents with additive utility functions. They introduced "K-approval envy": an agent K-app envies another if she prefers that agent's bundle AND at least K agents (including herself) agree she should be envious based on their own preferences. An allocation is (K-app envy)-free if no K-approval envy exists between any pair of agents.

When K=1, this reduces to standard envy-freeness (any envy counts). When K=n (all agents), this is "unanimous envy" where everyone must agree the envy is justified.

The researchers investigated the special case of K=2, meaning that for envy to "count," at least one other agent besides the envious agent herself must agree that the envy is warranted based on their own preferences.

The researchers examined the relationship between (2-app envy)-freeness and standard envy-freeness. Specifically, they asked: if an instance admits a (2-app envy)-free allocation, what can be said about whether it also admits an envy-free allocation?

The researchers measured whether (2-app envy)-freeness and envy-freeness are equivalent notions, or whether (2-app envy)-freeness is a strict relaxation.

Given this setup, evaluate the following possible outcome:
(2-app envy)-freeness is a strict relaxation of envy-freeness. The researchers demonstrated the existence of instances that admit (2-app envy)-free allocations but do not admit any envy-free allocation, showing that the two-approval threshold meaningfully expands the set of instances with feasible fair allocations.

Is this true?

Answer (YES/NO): NO